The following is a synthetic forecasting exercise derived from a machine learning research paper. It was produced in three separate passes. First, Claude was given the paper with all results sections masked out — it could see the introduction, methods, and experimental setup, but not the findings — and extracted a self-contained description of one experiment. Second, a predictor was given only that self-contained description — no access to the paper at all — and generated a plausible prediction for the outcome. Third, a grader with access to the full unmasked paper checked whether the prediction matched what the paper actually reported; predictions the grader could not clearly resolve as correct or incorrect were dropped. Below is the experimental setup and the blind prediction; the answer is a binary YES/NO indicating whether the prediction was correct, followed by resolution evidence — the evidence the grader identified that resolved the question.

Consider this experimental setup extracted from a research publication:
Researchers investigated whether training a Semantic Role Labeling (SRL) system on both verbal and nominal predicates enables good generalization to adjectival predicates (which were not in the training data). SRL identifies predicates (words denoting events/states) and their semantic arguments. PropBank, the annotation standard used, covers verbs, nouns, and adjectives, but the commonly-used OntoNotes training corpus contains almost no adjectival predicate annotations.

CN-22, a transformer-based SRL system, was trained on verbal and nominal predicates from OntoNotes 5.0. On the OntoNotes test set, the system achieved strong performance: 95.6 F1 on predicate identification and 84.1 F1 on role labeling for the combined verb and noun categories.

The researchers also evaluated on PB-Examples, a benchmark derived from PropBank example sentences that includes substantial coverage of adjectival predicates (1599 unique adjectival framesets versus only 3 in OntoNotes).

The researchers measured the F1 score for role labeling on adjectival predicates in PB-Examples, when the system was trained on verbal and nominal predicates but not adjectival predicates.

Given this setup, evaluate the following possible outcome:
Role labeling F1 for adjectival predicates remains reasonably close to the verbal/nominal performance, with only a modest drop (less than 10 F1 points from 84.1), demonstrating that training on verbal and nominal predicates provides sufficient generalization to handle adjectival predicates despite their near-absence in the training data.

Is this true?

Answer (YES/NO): NO